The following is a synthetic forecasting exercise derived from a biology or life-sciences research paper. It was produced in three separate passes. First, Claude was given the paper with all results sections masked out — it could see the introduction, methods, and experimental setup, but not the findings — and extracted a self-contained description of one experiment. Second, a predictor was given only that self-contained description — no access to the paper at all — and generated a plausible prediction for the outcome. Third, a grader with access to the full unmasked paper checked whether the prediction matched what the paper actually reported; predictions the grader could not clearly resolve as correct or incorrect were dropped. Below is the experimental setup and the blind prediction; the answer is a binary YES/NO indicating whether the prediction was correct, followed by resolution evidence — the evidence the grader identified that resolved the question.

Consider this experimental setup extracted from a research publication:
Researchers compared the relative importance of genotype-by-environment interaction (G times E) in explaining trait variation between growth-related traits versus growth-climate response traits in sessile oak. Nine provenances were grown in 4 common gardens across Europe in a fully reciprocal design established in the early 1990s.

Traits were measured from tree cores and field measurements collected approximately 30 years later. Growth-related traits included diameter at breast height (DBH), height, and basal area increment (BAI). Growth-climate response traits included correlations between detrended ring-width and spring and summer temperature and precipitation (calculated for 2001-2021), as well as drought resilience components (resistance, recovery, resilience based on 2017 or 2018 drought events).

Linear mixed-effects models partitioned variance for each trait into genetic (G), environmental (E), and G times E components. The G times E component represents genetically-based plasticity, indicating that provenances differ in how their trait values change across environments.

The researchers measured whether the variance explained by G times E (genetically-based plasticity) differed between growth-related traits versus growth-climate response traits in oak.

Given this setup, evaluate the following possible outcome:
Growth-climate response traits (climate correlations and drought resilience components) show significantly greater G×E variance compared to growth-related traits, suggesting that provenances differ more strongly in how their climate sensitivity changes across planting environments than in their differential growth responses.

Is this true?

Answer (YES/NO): NO